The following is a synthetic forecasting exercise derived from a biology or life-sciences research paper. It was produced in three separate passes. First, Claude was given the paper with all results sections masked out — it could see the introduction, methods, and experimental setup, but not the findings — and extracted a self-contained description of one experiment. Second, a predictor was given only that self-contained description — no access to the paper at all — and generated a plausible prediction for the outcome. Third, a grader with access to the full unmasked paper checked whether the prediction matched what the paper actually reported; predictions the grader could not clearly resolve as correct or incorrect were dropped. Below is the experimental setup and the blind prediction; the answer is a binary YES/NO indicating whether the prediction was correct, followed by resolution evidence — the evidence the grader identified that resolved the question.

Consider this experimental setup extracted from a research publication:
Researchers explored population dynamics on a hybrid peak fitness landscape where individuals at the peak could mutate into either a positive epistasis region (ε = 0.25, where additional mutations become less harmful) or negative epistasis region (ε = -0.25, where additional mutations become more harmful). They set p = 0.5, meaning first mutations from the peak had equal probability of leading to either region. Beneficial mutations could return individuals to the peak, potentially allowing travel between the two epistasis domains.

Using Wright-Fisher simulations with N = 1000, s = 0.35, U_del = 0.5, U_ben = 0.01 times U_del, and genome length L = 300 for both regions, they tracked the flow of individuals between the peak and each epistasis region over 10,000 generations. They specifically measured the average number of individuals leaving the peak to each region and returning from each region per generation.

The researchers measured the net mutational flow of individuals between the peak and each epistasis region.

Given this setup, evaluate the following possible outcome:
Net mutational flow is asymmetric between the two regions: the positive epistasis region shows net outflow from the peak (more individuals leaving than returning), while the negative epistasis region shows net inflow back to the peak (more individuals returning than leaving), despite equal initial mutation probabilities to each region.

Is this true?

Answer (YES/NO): NO